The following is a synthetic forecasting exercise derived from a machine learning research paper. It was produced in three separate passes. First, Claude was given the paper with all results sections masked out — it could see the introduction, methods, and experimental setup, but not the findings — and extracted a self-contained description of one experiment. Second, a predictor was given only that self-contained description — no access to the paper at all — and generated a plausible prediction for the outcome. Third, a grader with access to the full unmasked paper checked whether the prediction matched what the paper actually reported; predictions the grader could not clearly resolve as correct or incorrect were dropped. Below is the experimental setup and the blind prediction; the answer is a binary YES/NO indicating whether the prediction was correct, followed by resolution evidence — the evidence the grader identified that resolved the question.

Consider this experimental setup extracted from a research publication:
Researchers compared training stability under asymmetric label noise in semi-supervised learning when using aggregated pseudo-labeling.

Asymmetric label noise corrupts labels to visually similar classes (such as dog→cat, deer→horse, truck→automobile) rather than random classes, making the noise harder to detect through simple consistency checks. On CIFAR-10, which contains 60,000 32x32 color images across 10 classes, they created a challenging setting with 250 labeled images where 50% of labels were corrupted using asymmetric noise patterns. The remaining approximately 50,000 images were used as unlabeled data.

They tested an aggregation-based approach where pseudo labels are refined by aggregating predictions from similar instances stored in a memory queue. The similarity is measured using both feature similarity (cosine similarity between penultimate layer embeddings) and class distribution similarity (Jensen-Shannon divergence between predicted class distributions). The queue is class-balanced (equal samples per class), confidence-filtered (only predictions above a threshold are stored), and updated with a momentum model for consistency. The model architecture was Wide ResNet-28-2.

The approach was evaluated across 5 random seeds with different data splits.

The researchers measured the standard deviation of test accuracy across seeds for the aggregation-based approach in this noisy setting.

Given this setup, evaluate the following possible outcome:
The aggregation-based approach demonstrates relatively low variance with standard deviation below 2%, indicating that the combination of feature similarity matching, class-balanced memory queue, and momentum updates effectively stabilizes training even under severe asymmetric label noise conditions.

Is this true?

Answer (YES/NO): NO